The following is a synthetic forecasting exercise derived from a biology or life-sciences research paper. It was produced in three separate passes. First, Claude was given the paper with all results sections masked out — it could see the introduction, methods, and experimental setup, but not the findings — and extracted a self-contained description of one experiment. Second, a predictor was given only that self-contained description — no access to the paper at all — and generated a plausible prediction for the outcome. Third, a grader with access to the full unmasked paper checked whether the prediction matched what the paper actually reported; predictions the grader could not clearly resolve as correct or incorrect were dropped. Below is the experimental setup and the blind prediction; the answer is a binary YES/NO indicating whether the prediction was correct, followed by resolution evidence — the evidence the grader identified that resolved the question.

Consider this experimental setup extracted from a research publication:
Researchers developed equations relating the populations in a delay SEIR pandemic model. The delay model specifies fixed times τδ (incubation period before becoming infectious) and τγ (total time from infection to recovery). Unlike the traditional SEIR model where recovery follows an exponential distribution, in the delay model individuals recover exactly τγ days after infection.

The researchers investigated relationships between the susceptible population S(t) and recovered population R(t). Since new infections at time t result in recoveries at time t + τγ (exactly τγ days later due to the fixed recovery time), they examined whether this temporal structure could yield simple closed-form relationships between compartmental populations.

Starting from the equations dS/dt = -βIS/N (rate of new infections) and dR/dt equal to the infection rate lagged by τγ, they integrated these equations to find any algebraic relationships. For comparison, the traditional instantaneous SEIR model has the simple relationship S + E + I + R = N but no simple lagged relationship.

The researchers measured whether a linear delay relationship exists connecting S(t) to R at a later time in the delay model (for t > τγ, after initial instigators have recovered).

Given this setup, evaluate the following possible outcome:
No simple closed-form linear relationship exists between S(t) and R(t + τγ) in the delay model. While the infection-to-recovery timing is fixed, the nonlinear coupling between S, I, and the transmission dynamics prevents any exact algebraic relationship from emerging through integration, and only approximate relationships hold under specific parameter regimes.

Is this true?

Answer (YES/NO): NO